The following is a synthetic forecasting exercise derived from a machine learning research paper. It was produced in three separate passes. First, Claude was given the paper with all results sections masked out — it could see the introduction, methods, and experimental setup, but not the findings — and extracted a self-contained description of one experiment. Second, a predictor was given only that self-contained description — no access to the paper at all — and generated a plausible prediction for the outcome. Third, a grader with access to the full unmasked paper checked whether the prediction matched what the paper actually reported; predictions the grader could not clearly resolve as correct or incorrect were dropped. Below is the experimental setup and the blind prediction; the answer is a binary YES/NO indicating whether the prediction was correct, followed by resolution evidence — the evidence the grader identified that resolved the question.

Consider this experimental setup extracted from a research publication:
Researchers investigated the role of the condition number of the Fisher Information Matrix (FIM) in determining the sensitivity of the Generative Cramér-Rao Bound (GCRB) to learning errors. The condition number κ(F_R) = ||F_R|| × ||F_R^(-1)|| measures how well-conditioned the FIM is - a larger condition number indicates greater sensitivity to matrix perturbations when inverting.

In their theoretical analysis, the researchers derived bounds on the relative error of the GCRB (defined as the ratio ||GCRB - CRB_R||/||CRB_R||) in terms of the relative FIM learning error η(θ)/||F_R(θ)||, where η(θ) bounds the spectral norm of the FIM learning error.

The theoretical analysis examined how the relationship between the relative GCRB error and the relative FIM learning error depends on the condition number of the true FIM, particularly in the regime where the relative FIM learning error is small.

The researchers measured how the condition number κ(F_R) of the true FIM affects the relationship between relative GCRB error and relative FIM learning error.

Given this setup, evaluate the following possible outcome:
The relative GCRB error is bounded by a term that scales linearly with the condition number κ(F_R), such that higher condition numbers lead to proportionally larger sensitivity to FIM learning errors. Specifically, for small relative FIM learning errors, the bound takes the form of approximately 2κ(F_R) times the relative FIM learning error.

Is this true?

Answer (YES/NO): NO